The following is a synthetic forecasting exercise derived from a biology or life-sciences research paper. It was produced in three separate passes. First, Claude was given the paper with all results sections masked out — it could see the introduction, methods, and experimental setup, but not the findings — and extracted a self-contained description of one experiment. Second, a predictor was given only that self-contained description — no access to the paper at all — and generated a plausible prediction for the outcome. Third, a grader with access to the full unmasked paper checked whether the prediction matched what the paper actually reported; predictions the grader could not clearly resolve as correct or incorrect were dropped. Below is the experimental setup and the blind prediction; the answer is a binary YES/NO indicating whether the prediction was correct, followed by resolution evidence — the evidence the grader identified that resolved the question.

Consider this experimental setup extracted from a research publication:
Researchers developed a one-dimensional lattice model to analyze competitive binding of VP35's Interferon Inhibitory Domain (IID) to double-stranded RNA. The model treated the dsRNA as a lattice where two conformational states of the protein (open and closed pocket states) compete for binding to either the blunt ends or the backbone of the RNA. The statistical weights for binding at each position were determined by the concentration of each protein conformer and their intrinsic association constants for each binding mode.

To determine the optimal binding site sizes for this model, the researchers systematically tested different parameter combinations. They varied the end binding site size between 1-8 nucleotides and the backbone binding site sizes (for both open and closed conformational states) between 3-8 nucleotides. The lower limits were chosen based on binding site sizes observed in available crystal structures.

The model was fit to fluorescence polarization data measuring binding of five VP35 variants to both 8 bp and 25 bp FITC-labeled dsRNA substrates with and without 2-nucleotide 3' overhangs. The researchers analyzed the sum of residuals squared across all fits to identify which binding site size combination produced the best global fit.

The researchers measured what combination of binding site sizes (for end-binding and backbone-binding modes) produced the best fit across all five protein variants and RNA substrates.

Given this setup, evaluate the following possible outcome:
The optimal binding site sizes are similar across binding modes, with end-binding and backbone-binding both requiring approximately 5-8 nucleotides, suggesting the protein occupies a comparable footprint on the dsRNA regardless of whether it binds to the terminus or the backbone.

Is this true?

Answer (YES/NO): NO